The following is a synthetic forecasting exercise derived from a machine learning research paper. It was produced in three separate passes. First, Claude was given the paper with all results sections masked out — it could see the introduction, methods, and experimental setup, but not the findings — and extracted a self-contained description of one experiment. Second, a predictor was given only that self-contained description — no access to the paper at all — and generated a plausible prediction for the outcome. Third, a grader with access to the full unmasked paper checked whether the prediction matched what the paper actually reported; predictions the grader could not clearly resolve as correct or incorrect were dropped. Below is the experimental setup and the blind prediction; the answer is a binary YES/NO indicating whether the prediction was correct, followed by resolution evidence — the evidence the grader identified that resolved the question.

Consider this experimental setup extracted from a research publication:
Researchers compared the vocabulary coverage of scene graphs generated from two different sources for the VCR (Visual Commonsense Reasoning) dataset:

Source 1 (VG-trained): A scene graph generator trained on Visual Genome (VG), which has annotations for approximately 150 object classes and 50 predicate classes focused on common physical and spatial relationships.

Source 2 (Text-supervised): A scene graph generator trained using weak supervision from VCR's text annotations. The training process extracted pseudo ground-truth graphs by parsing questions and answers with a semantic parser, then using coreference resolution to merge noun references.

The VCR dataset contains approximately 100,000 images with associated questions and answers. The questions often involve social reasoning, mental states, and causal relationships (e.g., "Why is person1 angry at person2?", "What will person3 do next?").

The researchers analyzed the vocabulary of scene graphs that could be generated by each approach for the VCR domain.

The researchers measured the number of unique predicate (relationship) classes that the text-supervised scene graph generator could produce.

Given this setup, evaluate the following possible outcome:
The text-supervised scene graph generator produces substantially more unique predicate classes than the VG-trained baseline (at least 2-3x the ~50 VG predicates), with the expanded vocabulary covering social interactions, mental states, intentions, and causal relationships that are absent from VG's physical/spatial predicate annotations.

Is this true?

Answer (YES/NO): NO